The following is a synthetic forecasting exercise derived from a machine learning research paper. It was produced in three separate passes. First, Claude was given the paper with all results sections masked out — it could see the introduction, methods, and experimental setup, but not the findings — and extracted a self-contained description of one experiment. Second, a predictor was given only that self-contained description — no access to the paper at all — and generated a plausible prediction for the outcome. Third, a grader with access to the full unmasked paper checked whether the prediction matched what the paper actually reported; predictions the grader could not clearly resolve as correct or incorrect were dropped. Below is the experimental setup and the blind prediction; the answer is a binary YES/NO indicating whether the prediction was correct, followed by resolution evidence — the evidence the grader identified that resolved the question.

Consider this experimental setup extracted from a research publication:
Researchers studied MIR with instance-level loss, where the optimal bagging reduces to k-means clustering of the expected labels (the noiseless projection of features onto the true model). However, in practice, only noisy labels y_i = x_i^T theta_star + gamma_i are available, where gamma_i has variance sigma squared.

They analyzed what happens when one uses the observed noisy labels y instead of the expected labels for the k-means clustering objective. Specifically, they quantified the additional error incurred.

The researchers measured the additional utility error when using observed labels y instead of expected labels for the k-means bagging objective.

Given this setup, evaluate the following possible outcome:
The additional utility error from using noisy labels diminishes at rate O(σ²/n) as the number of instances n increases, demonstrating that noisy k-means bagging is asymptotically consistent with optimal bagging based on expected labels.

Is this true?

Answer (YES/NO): NO